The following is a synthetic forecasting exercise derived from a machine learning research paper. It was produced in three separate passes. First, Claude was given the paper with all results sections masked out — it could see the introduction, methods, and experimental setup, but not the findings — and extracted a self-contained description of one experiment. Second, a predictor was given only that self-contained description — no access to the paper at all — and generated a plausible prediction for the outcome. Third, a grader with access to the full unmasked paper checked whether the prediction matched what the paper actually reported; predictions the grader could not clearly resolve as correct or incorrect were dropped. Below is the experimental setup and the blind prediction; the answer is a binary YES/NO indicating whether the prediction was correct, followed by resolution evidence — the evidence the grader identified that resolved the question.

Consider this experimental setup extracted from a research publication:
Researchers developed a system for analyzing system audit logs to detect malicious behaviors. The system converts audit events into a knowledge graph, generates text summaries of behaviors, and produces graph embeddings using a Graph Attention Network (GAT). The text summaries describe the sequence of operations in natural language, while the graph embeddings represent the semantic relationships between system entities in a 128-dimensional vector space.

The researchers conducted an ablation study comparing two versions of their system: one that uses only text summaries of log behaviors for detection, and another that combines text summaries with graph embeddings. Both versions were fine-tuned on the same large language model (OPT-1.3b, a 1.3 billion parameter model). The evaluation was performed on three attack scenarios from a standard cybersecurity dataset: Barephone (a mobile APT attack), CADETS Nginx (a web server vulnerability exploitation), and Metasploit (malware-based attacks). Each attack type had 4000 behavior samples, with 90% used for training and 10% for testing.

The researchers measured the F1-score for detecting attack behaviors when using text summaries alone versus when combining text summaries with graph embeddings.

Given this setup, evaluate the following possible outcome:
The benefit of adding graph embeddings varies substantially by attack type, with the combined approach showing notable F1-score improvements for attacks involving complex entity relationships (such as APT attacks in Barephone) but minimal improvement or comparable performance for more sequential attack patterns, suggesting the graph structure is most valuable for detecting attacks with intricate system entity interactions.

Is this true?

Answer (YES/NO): NO